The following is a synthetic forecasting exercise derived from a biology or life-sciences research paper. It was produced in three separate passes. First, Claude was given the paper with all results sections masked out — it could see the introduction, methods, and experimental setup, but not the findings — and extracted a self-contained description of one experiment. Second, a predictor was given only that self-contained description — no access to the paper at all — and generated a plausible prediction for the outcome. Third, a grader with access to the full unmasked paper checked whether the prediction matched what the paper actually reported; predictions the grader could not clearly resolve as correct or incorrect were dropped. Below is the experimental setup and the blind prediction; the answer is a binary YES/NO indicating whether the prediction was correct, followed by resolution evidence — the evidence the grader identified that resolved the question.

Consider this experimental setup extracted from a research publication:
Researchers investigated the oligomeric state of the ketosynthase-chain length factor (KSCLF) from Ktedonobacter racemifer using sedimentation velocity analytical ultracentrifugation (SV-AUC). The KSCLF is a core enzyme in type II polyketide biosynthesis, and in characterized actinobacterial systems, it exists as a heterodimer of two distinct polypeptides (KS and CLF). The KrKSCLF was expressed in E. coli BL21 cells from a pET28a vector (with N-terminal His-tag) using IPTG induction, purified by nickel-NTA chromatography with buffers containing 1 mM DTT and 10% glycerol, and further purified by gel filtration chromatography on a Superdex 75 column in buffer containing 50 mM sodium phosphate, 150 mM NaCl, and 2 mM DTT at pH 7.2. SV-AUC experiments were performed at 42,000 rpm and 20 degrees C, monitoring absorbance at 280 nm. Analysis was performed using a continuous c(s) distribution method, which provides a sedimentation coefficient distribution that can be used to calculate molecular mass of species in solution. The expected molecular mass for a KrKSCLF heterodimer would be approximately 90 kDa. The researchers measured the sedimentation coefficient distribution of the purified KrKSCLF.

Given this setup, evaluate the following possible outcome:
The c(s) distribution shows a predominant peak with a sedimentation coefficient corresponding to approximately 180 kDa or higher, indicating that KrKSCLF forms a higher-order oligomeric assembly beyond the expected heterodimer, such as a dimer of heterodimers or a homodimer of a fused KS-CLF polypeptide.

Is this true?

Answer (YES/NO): NO